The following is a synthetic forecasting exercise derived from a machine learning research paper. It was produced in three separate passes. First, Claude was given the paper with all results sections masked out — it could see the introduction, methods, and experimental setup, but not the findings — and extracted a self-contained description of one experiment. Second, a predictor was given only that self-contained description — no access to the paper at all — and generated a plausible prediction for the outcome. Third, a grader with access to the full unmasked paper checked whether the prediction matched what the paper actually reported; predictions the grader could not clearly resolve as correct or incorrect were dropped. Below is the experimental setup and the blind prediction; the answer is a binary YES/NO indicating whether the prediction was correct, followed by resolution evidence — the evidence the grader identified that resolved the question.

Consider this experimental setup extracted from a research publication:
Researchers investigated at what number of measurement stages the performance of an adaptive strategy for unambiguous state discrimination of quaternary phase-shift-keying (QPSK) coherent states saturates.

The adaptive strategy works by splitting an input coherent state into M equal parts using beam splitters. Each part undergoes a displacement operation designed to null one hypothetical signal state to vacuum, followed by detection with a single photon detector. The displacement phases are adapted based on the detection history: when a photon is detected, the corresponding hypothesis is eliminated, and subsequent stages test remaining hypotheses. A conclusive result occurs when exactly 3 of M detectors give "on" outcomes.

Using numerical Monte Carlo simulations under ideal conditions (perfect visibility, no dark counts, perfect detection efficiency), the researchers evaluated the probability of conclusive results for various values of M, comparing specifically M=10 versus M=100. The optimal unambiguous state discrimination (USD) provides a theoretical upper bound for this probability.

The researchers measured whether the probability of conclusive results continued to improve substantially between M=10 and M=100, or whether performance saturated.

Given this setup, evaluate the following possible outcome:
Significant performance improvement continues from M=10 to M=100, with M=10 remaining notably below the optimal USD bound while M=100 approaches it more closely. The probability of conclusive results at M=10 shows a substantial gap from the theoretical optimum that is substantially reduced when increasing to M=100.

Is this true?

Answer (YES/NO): NO